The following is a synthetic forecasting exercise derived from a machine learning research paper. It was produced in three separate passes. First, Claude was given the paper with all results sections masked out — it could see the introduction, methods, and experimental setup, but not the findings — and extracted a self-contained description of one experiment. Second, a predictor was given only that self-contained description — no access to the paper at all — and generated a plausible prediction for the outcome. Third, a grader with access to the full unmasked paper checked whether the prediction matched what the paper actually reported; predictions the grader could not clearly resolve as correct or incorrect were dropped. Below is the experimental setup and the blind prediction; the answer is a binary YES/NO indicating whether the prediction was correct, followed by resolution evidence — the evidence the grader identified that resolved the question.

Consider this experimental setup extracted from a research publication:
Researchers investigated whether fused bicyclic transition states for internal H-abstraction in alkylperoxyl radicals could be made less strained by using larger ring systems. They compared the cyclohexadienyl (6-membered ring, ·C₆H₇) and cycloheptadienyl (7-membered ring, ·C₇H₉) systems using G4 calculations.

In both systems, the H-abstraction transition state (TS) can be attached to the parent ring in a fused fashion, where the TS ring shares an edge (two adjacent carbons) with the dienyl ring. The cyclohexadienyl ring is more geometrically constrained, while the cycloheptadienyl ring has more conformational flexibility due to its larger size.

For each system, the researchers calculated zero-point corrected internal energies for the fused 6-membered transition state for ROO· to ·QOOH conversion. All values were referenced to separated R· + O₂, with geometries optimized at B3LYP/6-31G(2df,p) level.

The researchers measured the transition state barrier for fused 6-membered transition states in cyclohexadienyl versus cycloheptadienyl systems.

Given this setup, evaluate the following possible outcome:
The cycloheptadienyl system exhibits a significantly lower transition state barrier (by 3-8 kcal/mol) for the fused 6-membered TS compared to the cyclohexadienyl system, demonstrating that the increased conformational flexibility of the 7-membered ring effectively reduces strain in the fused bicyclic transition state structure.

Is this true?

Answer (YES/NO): YES